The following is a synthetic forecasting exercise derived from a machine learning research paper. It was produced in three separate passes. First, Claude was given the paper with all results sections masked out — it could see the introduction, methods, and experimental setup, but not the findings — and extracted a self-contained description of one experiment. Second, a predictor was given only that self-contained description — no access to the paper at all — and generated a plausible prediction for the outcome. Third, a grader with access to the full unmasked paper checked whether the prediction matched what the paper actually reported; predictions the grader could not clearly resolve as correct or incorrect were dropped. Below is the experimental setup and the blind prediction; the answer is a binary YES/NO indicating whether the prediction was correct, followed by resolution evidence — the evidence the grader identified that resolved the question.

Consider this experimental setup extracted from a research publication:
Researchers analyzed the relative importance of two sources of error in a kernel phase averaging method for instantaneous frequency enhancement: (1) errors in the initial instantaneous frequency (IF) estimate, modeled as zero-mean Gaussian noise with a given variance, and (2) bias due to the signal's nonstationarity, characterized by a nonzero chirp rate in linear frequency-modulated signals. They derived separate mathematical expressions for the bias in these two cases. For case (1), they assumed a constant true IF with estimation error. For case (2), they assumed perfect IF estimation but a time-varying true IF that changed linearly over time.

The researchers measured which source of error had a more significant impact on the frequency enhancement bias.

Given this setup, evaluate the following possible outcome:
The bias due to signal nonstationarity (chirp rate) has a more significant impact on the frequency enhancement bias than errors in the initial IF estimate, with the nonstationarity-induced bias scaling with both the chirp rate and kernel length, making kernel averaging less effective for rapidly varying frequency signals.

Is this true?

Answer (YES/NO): YES